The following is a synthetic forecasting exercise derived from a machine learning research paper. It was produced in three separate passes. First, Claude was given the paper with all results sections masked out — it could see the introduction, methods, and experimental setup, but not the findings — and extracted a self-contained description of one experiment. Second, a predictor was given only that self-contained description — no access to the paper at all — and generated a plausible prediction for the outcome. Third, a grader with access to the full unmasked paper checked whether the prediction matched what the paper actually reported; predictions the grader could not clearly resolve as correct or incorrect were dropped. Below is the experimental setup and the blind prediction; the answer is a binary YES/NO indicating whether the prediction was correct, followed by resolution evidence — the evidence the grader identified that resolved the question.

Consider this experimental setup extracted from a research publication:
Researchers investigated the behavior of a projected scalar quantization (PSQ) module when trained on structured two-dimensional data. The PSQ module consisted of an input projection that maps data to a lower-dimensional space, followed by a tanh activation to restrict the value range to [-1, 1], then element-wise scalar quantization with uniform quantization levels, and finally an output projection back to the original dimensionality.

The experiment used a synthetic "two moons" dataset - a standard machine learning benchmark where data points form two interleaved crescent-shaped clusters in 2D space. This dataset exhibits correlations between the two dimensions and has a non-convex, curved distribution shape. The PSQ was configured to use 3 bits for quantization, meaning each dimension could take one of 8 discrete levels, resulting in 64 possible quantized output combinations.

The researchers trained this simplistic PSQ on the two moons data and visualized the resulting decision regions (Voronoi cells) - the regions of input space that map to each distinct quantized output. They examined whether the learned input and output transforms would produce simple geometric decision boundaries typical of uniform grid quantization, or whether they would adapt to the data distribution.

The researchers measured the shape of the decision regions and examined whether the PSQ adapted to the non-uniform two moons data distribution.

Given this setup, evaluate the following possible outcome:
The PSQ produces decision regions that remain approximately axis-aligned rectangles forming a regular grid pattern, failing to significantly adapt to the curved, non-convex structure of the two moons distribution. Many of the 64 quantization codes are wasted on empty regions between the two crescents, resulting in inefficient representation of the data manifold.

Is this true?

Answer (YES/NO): NO